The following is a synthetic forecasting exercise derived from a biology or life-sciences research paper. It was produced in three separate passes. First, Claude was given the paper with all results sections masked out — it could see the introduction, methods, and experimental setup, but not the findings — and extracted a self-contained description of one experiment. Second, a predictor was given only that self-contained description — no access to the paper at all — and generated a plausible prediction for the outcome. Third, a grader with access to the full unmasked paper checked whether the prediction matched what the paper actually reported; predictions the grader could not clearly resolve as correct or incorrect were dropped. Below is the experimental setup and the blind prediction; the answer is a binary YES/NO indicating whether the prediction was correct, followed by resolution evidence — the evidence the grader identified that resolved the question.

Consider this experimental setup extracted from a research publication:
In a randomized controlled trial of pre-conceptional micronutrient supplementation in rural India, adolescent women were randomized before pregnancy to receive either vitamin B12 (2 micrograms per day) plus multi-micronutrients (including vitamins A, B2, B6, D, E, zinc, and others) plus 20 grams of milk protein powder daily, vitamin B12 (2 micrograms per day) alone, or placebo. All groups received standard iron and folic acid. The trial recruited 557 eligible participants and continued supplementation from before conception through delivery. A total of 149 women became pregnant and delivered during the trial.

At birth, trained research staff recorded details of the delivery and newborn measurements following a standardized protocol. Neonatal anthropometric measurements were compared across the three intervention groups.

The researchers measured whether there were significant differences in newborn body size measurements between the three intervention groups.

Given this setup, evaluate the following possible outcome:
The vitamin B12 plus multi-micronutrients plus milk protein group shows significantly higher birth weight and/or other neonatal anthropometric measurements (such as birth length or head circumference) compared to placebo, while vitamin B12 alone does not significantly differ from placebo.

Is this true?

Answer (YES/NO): NO